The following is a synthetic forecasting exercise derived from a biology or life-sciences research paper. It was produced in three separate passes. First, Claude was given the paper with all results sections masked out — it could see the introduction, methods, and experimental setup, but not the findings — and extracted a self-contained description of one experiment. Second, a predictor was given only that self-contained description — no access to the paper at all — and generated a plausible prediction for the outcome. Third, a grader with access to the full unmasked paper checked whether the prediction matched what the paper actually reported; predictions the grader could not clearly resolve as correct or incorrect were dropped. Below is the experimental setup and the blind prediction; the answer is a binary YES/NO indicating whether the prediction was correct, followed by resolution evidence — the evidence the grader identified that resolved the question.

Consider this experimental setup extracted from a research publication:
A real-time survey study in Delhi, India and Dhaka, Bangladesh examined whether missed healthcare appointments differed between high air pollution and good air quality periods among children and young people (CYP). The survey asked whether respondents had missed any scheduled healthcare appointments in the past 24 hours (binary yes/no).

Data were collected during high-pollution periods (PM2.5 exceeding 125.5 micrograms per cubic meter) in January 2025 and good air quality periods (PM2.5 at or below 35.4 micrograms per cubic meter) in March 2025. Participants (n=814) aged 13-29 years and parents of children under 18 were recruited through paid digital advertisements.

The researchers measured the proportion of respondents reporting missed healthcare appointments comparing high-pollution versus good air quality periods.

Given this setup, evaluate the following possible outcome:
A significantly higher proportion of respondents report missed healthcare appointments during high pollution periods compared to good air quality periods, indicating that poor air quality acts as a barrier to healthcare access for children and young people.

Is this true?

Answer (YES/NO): YES